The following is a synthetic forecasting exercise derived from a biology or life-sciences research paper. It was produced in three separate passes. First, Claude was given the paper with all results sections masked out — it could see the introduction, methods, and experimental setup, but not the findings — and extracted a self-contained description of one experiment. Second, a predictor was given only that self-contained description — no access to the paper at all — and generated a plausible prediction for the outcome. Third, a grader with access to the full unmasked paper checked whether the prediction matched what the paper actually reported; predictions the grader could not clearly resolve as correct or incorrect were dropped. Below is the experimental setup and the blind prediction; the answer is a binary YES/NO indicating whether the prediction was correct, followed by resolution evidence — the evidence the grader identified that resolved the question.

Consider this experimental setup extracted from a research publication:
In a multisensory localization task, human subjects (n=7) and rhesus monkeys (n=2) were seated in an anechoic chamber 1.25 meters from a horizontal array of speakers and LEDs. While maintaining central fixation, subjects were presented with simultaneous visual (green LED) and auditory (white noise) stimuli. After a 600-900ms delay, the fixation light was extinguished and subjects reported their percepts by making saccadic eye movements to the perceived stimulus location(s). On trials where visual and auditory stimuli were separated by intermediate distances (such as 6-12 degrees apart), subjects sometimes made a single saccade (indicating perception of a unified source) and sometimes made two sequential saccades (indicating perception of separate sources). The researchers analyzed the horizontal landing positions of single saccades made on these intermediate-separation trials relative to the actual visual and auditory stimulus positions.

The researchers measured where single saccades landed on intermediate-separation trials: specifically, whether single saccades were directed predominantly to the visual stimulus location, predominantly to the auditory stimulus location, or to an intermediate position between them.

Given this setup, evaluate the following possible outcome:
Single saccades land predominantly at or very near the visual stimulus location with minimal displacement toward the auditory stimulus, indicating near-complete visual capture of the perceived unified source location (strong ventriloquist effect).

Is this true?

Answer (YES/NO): NO